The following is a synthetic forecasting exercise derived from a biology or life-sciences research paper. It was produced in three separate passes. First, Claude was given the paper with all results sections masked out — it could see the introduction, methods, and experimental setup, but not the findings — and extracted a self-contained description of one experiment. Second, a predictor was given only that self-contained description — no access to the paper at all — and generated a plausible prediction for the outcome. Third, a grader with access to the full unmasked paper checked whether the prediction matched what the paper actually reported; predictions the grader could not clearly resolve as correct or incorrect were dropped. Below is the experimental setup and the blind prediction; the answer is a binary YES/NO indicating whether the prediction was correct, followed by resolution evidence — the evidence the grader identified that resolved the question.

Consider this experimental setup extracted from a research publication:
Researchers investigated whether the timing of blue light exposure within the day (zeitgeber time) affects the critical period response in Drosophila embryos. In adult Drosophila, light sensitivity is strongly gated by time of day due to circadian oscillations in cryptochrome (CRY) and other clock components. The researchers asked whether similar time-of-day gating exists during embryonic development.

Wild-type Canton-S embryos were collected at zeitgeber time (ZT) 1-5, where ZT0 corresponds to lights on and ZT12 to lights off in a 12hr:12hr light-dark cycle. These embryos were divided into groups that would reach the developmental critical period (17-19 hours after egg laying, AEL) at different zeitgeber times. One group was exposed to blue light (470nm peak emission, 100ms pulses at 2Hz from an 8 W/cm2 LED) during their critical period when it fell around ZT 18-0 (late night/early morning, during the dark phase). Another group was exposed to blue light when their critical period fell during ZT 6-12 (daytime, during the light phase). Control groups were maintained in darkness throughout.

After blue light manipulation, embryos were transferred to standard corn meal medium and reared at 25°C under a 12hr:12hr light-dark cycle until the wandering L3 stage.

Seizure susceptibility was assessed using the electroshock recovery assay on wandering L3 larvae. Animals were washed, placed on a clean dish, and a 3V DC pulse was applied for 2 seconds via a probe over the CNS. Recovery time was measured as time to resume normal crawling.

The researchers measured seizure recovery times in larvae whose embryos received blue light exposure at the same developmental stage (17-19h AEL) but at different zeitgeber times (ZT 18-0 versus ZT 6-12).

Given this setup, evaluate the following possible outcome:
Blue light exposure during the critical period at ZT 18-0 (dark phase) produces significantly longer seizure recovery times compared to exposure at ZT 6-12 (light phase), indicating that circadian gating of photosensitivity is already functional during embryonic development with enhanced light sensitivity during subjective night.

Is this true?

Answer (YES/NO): NO